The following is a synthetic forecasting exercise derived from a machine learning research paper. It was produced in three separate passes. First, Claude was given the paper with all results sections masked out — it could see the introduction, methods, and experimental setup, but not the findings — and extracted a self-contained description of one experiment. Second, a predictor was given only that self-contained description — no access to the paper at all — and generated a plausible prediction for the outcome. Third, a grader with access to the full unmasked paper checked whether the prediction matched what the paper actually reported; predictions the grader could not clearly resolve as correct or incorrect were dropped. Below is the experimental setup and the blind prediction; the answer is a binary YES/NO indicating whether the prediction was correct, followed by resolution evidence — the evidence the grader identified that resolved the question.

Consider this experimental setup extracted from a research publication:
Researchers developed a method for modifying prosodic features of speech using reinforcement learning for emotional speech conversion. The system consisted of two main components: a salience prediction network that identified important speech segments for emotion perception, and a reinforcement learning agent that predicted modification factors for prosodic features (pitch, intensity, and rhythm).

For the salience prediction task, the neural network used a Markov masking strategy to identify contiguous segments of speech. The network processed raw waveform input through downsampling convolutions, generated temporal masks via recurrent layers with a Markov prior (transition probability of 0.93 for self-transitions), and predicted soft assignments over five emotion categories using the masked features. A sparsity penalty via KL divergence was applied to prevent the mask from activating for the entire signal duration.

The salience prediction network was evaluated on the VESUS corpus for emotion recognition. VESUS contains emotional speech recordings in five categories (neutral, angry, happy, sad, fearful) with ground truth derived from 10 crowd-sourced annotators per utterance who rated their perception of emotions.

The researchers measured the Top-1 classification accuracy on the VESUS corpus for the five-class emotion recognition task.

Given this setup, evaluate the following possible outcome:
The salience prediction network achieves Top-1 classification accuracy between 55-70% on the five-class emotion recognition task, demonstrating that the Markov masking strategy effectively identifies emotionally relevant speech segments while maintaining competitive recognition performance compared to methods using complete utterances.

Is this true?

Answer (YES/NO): NO